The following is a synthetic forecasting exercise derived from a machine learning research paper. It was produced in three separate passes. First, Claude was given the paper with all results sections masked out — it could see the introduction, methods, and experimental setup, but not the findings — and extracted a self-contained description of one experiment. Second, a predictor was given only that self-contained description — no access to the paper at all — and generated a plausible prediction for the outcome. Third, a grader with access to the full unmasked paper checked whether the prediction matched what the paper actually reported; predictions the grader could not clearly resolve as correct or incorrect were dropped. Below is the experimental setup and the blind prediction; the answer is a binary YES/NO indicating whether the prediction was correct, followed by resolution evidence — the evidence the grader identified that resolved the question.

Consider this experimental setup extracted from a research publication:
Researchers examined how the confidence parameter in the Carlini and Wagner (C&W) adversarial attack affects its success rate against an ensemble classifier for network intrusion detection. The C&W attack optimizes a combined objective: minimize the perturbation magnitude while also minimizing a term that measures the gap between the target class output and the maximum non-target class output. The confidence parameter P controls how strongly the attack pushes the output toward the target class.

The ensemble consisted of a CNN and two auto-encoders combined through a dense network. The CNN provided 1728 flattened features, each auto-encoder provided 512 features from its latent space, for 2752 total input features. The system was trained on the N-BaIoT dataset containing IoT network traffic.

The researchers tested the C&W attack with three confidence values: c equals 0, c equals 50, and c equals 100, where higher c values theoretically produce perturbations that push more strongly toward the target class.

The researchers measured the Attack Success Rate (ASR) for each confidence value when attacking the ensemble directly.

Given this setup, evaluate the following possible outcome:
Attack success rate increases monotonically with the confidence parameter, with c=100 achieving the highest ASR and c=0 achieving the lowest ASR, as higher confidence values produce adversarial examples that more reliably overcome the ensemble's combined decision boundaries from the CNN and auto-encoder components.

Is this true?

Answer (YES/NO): NO